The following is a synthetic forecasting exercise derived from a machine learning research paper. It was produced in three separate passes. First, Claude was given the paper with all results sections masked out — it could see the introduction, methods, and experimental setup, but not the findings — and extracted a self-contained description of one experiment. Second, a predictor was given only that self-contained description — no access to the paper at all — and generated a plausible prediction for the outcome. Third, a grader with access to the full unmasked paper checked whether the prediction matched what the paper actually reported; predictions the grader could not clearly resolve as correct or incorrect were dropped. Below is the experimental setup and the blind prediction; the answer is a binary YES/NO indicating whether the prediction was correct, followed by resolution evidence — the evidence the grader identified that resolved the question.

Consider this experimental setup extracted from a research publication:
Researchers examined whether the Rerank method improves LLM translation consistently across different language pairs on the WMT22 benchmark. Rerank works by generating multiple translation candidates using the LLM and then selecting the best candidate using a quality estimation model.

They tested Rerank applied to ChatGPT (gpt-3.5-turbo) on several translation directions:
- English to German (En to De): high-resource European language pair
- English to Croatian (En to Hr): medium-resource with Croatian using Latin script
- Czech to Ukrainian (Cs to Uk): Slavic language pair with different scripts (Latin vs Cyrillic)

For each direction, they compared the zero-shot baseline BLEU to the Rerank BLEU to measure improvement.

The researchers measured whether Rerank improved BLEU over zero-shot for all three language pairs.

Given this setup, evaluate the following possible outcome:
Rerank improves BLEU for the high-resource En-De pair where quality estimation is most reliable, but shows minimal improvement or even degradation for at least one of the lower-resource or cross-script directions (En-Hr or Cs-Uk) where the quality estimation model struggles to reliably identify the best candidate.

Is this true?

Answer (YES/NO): YES